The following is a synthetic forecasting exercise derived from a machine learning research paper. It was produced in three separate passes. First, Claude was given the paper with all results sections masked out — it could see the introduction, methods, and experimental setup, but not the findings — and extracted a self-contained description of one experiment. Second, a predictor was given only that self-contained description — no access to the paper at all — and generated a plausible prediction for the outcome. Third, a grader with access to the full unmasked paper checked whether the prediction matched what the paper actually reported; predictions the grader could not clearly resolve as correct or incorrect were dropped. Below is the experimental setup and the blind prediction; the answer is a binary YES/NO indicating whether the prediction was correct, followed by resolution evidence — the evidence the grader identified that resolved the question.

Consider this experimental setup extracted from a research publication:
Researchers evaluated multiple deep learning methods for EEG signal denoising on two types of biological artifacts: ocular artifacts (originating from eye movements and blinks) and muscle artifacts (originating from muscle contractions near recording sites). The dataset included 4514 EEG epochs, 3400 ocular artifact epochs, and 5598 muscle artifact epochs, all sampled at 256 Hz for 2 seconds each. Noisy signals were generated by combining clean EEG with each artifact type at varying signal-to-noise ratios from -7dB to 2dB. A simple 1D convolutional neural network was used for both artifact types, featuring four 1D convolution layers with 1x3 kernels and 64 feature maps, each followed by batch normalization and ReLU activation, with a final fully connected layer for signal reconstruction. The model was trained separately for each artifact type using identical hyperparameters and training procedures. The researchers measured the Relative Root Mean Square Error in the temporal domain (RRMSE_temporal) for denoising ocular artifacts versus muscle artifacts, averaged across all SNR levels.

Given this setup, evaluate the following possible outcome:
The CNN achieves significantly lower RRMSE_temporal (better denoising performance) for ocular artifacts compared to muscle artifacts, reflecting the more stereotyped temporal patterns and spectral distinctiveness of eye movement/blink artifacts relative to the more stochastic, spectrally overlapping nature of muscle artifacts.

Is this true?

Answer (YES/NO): YES